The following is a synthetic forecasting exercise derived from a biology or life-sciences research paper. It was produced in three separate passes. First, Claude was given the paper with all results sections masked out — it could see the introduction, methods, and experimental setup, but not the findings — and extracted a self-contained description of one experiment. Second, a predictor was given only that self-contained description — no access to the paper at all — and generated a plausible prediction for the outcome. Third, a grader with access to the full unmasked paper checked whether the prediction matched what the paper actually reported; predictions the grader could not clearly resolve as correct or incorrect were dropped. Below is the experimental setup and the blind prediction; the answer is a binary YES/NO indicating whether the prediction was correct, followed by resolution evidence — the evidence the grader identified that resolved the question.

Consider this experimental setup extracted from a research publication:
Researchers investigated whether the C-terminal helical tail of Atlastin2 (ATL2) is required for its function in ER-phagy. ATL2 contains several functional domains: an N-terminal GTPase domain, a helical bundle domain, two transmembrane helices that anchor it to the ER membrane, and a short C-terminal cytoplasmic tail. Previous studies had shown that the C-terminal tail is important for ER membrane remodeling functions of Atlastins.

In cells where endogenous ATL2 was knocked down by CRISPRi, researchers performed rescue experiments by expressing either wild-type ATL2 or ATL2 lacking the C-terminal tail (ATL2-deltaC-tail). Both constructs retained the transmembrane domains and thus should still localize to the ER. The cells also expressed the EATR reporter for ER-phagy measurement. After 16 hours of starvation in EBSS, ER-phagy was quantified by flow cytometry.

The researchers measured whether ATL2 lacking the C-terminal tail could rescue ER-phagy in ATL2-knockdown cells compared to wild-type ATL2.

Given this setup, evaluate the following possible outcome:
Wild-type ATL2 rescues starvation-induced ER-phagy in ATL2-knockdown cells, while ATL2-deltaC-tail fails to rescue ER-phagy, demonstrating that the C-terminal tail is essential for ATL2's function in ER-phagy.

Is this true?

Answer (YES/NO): NO